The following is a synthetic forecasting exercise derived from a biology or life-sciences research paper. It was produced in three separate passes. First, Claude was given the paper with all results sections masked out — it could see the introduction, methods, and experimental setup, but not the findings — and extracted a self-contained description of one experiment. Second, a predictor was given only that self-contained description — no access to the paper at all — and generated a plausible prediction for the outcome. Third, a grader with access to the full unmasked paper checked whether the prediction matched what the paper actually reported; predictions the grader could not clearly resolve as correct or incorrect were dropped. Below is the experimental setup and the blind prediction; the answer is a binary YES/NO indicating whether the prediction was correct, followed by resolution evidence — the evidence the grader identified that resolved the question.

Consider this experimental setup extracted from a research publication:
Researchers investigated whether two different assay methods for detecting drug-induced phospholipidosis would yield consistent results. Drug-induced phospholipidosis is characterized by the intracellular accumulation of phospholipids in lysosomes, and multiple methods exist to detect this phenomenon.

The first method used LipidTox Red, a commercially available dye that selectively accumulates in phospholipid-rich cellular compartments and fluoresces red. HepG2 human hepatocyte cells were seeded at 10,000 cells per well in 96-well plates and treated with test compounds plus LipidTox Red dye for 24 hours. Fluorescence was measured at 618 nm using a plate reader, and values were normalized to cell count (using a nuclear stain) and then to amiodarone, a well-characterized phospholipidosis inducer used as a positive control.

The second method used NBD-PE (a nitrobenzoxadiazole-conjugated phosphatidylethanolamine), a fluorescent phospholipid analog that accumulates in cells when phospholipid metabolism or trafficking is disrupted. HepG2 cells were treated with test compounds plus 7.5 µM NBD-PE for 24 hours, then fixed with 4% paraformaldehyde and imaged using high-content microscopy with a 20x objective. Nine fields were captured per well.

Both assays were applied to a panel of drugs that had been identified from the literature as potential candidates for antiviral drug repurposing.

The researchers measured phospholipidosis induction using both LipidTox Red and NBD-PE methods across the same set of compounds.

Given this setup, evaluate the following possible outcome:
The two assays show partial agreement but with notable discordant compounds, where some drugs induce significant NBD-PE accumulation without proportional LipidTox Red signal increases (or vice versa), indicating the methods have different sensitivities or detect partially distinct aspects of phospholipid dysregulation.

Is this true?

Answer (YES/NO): NO